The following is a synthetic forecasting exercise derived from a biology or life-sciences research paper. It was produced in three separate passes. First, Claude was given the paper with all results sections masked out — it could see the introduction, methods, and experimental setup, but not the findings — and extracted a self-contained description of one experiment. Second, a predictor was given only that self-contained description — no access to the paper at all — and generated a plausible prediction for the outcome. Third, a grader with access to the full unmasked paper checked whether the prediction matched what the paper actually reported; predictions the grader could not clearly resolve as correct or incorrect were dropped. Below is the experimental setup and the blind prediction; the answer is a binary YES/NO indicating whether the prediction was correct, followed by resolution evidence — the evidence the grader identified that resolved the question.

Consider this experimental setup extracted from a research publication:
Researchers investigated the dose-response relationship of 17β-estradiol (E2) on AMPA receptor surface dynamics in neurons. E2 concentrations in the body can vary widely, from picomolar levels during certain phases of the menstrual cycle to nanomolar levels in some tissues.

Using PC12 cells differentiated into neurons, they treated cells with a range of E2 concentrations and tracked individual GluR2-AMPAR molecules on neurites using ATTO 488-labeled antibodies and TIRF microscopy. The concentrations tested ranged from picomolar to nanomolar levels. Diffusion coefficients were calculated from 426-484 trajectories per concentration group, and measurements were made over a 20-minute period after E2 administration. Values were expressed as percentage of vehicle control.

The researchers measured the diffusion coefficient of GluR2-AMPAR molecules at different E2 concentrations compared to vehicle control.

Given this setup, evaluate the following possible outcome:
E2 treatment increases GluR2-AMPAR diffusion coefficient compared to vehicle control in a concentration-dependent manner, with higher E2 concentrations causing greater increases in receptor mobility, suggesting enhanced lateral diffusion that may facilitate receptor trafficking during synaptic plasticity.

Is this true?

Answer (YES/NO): NO